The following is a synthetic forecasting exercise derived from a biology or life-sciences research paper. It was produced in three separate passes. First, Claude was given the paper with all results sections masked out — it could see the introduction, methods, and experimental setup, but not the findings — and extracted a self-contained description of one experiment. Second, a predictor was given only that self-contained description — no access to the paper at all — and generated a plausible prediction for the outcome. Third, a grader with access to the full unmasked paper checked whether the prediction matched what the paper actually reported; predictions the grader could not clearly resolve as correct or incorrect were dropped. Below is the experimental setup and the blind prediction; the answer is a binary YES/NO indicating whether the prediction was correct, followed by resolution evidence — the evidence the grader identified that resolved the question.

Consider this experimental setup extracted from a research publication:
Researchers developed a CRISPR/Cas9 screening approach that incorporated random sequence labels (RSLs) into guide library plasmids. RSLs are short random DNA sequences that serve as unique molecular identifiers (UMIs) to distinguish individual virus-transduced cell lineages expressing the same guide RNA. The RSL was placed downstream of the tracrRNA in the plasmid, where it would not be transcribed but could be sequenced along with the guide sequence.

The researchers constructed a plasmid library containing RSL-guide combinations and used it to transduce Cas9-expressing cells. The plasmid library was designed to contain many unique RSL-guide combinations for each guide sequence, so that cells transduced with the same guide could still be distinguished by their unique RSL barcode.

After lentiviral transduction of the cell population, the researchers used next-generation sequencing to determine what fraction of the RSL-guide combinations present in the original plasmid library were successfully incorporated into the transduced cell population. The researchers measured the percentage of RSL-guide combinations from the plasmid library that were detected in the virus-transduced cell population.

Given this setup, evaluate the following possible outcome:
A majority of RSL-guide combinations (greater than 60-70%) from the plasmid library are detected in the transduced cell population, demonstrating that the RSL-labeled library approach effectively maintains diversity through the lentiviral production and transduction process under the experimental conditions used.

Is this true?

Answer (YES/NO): YES